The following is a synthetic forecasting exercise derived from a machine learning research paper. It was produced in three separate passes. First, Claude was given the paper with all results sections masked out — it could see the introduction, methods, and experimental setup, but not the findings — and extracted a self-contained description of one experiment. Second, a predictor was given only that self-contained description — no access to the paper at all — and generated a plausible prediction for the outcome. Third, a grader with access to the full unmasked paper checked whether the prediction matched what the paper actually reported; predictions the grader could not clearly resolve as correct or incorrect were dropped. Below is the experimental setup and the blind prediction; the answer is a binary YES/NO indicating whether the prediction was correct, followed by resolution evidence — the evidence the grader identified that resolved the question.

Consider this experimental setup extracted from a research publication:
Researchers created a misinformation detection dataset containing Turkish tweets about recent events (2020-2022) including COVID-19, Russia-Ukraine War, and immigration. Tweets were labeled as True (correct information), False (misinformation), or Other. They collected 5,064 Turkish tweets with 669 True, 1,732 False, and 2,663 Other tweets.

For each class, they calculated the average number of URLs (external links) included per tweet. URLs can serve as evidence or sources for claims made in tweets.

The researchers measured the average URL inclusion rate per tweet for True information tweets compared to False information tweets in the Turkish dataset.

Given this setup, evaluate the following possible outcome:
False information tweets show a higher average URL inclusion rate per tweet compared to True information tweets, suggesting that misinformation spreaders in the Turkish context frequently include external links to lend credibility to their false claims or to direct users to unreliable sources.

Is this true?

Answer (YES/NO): NO